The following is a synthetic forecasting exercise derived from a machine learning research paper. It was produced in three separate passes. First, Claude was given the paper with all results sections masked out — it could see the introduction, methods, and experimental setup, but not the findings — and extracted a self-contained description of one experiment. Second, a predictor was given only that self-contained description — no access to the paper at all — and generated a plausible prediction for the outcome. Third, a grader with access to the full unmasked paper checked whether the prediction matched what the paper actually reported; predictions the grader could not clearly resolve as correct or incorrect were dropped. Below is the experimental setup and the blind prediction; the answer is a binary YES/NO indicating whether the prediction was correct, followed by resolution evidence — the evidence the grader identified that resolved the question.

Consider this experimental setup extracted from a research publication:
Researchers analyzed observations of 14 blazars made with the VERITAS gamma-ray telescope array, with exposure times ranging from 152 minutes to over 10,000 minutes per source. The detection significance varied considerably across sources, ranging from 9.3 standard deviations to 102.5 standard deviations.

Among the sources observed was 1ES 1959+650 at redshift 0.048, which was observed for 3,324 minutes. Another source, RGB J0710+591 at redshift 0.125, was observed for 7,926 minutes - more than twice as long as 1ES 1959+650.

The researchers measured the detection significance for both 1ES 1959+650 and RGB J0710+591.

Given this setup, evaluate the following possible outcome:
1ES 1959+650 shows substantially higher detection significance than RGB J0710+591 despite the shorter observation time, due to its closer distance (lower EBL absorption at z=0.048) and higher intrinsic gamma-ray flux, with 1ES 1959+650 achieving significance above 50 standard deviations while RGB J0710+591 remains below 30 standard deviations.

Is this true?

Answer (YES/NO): YES